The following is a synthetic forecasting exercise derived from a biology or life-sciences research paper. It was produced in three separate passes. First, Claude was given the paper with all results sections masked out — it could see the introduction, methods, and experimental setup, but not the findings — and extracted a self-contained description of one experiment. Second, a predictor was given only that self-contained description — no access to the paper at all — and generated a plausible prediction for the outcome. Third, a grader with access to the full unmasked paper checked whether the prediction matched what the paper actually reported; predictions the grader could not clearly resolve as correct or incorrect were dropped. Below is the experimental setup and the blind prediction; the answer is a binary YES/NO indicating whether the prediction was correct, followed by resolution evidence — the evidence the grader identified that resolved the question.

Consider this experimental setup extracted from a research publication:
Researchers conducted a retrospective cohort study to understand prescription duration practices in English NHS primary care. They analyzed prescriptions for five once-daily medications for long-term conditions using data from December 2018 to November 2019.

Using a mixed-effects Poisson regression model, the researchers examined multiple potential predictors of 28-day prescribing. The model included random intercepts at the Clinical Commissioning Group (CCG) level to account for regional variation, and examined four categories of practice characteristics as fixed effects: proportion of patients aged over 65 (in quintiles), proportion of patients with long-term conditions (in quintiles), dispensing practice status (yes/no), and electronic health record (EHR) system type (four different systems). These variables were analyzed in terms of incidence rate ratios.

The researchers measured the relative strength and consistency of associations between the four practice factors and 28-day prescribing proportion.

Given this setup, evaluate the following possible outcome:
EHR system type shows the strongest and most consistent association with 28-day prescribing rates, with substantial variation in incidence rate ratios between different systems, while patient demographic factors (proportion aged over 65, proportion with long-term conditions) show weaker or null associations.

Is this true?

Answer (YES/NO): NO